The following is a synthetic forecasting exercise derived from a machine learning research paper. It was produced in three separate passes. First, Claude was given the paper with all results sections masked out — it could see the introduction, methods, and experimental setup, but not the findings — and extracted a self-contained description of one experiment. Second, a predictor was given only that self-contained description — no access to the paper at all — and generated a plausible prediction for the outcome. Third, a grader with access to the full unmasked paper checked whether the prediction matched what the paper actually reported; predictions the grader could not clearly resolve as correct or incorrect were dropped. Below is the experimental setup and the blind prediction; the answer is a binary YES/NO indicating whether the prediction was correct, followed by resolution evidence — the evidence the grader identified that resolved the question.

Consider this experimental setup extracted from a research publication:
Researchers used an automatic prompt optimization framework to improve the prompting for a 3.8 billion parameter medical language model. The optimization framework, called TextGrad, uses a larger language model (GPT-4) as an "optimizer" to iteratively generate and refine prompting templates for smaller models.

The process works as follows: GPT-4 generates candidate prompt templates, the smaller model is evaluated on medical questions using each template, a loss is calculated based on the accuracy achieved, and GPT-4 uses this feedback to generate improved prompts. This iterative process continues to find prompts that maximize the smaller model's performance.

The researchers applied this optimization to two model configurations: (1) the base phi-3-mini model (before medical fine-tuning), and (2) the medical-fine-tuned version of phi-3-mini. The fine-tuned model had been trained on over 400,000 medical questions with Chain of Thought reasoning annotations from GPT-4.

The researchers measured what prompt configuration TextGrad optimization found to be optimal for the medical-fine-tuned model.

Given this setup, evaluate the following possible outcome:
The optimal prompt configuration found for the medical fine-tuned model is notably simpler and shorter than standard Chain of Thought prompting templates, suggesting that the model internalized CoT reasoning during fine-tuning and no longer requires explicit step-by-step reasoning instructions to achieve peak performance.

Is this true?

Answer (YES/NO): YES